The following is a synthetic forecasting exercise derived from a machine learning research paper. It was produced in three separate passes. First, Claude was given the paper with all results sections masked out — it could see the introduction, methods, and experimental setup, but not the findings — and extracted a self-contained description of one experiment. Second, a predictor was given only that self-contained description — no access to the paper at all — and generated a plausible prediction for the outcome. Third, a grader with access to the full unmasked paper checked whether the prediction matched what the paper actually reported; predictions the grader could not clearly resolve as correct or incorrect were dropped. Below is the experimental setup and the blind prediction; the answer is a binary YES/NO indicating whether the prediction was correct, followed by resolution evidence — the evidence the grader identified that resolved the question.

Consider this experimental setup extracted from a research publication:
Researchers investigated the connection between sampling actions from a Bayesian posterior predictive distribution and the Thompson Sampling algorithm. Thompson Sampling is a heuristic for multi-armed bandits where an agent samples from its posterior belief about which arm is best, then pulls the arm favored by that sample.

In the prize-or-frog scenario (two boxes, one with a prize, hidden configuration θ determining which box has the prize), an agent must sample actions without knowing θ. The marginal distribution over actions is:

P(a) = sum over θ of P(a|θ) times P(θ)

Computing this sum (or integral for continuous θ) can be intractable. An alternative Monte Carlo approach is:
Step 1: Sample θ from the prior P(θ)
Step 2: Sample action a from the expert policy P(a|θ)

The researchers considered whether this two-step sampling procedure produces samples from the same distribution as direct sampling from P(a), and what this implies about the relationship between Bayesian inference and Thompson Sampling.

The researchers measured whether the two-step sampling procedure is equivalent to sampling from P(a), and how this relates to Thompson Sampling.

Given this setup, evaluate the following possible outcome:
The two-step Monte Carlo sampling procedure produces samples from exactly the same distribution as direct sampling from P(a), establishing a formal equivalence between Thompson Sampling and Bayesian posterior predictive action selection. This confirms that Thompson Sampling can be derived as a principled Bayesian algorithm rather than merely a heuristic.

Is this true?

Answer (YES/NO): YES